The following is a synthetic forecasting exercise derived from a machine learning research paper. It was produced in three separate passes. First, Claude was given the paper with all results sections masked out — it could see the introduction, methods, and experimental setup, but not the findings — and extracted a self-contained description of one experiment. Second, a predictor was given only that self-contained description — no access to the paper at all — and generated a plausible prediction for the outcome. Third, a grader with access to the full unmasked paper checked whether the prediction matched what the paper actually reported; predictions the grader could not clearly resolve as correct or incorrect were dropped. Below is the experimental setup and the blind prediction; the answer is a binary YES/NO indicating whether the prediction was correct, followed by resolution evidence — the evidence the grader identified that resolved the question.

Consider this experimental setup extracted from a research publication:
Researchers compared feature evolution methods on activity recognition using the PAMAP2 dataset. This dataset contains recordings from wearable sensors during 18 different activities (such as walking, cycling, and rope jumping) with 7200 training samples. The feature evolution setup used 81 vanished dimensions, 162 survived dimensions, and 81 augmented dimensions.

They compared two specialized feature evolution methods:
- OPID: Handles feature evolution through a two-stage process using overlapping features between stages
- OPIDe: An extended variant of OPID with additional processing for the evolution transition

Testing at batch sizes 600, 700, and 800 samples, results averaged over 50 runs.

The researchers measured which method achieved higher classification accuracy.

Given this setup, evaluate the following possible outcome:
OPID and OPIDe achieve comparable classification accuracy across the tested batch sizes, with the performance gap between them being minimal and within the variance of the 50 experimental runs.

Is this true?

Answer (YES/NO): YES